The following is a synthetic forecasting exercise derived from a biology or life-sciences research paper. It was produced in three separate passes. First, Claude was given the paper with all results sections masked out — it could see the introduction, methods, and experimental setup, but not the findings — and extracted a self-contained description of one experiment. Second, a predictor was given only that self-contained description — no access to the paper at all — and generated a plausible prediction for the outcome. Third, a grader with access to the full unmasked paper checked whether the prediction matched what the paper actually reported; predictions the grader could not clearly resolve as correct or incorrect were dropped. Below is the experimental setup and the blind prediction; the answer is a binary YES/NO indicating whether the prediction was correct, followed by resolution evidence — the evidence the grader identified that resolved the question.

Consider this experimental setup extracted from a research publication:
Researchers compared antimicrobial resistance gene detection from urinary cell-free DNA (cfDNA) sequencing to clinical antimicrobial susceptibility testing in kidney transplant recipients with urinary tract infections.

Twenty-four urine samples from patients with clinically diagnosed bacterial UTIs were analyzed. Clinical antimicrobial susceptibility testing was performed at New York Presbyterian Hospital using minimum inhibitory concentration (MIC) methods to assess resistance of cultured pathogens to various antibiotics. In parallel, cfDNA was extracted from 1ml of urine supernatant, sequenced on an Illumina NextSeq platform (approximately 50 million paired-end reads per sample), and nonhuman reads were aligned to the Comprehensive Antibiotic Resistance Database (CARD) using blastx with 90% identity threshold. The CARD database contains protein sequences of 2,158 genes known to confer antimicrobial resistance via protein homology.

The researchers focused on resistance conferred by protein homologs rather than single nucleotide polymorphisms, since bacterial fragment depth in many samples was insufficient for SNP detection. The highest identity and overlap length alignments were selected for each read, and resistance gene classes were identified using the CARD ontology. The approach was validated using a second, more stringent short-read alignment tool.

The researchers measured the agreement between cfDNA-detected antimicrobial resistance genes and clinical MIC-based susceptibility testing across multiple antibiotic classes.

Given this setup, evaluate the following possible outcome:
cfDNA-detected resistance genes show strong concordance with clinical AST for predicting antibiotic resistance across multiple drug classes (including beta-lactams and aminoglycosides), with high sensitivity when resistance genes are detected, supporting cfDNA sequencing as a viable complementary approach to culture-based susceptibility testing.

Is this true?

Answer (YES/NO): NO